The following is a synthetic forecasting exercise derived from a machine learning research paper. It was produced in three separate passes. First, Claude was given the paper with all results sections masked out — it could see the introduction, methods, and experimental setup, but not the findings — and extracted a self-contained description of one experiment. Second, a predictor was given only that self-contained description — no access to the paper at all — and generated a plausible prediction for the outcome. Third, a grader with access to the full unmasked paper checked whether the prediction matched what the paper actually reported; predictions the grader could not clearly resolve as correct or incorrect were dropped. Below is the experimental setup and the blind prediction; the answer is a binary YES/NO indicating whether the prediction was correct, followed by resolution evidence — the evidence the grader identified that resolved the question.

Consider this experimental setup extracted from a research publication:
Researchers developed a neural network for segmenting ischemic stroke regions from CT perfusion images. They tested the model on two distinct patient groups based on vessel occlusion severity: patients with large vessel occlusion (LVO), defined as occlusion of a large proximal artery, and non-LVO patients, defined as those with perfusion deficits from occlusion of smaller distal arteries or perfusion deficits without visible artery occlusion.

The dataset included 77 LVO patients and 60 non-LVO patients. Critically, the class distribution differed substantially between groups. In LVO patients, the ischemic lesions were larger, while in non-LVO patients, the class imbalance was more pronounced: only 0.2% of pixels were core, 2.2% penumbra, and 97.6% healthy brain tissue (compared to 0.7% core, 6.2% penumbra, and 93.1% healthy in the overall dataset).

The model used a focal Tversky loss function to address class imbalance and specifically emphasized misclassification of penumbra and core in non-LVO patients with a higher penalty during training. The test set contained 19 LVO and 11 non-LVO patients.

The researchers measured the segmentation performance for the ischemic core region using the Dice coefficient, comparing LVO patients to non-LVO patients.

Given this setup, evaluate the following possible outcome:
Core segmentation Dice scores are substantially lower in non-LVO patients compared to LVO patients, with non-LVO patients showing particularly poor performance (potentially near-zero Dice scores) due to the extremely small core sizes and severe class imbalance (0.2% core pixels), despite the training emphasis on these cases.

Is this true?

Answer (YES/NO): NO